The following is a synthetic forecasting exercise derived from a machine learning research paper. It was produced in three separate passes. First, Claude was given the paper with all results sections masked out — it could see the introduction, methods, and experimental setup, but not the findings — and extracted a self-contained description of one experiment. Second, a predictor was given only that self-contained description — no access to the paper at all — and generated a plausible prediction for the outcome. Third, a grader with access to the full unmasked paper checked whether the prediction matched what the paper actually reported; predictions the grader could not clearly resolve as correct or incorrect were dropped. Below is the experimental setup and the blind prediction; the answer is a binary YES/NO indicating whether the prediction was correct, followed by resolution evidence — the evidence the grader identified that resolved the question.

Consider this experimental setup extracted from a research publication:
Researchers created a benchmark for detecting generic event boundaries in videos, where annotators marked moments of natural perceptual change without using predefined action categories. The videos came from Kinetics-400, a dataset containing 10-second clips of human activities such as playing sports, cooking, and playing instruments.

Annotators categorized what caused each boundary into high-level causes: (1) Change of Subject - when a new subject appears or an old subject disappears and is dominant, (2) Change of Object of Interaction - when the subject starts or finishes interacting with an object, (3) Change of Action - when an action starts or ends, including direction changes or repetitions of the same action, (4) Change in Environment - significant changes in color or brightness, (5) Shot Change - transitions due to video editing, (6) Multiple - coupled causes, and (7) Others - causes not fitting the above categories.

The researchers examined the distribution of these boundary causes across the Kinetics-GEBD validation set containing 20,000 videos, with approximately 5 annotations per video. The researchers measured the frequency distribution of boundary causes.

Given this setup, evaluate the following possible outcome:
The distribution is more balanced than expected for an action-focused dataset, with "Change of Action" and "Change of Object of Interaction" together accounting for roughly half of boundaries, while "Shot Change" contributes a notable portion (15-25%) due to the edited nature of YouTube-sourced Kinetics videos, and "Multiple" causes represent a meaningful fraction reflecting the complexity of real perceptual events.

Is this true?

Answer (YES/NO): NO